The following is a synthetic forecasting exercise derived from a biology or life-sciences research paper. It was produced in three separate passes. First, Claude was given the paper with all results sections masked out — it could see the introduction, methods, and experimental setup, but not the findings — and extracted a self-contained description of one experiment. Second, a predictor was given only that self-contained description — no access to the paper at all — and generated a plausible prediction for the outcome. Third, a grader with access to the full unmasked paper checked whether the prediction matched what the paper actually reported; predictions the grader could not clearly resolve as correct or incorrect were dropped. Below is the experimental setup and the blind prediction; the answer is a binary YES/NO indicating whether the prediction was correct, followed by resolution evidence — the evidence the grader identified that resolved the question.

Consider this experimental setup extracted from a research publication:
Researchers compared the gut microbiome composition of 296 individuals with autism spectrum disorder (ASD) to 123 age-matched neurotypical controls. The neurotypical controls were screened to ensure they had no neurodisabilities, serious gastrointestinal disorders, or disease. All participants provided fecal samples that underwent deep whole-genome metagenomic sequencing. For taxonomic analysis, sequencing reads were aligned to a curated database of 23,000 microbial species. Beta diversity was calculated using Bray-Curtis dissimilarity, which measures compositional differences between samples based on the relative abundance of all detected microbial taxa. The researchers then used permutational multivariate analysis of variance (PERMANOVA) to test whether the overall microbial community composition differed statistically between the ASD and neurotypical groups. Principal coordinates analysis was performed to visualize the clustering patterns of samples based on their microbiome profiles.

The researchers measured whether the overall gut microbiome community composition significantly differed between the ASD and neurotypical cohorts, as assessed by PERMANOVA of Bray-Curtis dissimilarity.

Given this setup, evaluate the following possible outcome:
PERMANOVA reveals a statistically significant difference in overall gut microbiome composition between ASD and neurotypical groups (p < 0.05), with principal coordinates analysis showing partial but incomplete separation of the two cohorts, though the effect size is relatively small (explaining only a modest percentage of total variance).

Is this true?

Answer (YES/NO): NO